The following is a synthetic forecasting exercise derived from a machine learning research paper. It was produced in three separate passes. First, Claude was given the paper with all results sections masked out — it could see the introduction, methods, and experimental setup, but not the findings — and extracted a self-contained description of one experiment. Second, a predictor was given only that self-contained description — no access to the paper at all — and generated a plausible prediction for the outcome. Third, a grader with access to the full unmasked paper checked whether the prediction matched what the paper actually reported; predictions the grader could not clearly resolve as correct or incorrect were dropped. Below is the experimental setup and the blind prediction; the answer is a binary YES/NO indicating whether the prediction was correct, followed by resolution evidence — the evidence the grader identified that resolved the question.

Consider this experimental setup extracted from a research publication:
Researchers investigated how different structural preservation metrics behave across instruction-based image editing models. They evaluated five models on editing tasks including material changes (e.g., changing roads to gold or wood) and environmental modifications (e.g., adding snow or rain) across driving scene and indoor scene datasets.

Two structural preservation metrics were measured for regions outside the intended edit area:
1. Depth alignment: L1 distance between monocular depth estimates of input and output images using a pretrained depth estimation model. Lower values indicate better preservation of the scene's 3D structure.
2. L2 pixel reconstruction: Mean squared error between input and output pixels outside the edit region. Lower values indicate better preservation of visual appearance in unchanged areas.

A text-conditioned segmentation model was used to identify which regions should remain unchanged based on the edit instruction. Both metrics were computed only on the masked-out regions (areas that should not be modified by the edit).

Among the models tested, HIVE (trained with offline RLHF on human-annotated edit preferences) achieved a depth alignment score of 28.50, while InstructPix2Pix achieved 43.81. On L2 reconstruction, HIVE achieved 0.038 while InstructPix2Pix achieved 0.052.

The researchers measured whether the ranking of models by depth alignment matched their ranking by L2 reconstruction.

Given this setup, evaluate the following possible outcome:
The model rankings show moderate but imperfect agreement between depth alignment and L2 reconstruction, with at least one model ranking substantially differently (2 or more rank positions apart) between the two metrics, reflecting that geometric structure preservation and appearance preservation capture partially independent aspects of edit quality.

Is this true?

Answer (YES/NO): NO